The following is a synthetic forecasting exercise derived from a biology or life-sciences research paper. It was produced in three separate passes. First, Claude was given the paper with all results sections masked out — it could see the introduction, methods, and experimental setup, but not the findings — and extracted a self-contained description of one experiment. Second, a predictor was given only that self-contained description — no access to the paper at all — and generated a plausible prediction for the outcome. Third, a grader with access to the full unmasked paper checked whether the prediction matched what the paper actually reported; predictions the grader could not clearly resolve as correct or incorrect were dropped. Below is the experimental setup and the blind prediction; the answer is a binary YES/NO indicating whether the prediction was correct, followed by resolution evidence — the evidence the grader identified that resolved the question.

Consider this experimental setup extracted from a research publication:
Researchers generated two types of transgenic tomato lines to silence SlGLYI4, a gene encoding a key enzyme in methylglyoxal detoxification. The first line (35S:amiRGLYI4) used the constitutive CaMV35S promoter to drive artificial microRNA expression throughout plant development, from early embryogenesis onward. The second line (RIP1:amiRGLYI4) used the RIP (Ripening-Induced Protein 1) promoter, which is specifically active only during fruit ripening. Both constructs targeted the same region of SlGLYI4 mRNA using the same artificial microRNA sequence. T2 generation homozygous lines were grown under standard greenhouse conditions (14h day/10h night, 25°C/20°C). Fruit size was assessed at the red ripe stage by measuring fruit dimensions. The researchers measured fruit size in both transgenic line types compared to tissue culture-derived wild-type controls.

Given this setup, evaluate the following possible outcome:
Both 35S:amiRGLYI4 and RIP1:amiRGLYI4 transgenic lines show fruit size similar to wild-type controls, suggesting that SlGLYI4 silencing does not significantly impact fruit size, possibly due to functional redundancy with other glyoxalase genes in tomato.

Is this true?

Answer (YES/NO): NO